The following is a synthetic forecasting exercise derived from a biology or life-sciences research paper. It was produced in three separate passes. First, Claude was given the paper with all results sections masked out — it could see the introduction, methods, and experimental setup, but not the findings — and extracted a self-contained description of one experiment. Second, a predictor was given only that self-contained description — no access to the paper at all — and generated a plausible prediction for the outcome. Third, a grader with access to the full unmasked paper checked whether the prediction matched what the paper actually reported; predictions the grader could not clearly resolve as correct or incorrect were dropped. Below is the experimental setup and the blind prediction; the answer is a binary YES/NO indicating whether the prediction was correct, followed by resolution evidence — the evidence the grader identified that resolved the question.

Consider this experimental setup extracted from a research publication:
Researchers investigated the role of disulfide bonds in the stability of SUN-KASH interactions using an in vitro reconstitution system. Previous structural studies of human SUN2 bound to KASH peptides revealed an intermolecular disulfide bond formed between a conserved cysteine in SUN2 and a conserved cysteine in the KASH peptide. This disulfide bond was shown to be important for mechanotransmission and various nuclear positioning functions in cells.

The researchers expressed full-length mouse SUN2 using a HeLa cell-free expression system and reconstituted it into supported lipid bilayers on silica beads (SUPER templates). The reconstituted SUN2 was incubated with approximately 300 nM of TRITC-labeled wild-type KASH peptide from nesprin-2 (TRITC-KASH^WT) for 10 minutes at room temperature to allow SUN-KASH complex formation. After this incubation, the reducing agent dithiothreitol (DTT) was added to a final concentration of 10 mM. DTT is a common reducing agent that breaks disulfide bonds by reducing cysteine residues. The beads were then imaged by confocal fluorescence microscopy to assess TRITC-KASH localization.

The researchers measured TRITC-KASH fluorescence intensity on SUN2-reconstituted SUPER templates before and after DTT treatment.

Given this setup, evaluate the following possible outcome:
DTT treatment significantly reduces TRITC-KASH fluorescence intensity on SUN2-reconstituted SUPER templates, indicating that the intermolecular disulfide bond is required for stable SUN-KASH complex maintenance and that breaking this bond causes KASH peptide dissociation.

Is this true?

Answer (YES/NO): YES